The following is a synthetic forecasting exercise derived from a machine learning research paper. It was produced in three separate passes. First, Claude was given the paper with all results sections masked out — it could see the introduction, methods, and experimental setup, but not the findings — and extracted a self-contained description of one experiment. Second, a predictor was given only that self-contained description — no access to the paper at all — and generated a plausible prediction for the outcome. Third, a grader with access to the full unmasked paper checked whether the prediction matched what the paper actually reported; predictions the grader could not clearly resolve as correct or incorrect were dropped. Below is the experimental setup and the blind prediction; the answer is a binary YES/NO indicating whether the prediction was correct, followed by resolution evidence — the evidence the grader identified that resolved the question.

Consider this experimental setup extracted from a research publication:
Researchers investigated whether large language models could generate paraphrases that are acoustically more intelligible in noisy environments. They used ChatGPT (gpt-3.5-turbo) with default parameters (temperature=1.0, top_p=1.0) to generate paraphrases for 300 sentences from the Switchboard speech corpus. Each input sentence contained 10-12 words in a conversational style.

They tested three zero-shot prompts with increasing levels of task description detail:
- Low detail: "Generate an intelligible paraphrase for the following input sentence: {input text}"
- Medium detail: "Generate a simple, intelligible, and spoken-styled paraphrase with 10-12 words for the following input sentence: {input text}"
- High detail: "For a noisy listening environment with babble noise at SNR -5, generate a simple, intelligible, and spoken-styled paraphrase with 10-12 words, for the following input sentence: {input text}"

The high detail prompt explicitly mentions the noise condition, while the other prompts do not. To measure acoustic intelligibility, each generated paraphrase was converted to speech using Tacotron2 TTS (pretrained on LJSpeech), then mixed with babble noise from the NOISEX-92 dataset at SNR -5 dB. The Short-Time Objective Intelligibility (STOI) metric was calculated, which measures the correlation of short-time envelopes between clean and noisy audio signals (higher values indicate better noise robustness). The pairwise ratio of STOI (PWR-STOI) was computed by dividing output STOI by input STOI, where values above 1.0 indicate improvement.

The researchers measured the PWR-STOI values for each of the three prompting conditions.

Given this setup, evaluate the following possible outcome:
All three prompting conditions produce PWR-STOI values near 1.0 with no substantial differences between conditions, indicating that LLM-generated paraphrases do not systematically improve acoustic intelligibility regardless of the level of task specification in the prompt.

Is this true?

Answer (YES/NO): YES